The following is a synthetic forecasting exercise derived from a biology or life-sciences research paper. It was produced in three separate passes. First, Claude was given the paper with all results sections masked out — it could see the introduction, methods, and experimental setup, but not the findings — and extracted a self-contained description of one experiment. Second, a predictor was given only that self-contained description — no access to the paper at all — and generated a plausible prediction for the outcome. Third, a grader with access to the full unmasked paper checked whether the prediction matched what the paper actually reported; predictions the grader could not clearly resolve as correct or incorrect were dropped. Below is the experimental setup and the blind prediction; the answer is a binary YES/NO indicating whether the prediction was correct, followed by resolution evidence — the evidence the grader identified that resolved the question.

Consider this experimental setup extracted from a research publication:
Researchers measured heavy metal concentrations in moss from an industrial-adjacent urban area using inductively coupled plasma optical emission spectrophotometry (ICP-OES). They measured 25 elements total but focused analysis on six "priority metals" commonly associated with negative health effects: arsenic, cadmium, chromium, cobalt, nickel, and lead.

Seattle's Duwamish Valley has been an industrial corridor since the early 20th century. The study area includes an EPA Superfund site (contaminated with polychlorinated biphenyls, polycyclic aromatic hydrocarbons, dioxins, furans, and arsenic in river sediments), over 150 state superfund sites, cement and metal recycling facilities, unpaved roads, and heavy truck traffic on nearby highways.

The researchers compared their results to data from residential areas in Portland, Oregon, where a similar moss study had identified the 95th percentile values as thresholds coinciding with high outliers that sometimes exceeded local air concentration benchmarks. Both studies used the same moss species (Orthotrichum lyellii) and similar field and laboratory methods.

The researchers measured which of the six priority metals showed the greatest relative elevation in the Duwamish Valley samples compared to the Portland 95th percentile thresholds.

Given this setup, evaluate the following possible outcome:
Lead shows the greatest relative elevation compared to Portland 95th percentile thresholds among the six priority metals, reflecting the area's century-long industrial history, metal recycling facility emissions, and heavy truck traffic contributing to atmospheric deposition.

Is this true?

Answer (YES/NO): NO